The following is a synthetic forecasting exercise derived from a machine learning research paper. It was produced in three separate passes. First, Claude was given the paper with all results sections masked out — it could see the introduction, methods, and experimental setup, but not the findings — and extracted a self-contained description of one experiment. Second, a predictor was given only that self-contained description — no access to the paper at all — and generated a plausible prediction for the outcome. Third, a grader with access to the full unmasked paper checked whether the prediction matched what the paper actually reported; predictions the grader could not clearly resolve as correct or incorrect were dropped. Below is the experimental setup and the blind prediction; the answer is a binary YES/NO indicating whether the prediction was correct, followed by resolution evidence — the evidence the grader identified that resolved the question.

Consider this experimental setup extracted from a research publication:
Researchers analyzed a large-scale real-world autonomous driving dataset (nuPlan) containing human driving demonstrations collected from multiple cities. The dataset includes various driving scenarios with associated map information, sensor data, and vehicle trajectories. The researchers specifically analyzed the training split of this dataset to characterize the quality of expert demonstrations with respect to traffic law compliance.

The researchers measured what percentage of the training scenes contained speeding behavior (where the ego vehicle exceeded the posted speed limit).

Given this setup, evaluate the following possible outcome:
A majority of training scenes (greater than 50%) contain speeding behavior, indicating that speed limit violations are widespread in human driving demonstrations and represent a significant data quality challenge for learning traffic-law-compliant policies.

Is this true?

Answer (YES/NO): NO